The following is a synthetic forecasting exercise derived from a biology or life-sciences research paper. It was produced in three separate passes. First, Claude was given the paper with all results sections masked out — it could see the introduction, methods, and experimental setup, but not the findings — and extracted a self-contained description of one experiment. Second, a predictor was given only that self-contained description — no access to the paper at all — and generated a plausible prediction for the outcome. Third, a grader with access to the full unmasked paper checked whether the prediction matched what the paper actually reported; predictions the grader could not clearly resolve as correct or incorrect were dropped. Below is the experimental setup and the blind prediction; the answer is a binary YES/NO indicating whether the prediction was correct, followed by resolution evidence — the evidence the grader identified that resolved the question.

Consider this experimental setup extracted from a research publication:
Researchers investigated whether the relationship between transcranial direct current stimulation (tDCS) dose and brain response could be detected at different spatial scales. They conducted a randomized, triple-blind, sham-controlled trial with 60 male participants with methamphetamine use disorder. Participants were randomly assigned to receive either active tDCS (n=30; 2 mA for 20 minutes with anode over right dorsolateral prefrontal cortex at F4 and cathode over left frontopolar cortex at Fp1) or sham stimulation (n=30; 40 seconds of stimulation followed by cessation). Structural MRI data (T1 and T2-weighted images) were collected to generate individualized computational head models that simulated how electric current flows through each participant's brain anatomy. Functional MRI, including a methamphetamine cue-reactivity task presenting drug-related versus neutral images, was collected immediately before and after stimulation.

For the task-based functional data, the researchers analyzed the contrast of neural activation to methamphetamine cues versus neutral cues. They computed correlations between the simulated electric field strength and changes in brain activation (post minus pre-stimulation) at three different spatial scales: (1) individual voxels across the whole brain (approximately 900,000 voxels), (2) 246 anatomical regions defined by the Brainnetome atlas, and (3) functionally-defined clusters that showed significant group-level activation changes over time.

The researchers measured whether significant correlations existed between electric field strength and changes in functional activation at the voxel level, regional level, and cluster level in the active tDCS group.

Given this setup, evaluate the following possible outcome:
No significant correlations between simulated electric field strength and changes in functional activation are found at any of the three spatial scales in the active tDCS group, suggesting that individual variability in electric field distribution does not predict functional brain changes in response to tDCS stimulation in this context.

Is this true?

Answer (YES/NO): YES